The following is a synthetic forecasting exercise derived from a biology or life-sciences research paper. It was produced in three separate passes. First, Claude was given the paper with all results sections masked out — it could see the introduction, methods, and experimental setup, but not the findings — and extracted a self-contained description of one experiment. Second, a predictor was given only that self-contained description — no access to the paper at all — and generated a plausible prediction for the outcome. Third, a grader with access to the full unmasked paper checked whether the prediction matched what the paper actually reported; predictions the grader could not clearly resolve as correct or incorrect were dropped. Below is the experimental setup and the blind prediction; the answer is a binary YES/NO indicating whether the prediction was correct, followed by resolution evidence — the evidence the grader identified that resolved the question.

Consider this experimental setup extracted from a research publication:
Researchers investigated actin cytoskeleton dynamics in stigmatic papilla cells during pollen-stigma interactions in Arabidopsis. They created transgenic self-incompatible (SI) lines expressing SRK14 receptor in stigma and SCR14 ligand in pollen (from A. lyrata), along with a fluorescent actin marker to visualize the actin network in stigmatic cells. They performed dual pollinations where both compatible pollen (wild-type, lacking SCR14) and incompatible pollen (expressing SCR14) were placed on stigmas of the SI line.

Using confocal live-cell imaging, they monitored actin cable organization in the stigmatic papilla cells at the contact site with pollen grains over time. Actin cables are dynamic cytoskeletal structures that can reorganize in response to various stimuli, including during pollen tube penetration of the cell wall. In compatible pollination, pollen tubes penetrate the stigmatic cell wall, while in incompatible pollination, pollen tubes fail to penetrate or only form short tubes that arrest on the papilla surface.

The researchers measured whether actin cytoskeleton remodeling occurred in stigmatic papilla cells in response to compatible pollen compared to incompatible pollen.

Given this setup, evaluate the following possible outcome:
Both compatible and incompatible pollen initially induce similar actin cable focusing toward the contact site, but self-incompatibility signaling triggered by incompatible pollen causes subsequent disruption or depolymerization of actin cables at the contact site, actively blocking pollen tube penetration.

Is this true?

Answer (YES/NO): NO